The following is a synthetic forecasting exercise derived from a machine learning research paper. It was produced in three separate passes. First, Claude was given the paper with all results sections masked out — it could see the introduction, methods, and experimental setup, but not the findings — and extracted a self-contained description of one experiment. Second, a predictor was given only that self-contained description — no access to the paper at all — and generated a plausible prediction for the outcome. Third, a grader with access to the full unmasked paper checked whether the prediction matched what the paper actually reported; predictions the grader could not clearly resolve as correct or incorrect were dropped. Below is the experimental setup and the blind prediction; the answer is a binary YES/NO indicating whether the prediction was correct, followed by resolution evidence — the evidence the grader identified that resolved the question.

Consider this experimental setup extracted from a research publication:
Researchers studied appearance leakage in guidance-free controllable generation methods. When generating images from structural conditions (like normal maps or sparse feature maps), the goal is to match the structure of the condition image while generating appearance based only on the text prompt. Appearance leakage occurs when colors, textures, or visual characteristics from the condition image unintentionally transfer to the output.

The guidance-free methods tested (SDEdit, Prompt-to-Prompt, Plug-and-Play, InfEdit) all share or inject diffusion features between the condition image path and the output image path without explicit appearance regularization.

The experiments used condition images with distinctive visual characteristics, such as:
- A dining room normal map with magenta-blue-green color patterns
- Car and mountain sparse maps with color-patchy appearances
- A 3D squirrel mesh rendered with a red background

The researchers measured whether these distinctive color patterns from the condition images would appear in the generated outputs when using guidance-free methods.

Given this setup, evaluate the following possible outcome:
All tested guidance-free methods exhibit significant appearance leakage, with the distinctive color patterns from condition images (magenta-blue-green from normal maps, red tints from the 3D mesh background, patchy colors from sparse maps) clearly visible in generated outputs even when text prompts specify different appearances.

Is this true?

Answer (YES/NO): YES